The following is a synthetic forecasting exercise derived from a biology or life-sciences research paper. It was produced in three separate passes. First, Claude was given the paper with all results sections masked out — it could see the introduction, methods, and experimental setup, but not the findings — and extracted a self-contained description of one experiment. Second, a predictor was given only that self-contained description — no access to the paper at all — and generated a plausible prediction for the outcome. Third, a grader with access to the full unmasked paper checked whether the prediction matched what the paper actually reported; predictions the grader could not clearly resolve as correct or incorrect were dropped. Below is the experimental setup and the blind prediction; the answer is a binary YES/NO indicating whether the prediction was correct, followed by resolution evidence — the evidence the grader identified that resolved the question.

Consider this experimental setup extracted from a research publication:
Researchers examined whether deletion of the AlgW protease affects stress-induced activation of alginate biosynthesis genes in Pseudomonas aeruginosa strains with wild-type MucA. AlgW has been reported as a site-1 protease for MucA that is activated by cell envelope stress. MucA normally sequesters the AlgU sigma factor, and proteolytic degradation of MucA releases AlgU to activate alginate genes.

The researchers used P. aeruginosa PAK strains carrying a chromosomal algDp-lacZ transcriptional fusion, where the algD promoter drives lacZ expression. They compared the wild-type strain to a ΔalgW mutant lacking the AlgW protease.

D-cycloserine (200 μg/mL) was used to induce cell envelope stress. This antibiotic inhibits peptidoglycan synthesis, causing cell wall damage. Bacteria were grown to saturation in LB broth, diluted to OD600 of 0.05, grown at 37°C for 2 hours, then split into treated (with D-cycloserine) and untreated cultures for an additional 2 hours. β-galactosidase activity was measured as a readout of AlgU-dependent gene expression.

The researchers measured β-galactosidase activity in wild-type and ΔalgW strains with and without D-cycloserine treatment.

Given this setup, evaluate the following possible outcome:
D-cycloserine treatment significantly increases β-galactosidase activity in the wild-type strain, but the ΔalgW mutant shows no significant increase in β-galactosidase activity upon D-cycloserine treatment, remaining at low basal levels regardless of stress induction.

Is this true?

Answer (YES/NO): NO